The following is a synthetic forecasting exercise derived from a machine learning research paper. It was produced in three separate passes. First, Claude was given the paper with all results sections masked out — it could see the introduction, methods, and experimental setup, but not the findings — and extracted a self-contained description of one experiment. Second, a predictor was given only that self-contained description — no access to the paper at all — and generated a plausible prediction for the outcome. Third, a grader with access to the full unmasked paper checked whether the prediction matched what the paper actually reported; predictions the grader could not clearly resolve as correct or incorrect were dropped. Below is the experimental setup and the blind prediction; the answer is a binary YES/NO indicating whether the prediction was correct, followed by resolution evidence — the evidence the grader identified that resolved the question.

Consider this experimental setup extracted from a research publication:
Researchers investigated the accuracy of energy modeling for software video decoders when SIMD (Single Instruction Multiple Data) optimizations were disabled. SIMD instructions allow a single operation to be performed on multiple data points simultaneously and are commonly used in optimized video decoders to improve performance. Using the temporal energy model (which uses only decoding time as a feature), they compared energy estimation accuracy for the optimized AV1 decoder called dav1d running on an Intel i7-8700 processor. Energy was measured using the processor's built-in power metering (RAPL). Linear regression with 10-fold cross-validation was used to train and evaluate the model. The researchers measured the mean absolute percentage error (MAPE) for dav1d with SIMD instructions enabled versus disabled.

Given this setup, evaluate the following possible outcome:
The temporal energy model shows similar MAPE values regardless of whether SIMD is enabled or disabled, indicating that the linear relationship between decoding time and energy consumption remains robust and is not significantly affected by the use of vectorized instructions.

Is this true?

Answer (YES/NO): YES